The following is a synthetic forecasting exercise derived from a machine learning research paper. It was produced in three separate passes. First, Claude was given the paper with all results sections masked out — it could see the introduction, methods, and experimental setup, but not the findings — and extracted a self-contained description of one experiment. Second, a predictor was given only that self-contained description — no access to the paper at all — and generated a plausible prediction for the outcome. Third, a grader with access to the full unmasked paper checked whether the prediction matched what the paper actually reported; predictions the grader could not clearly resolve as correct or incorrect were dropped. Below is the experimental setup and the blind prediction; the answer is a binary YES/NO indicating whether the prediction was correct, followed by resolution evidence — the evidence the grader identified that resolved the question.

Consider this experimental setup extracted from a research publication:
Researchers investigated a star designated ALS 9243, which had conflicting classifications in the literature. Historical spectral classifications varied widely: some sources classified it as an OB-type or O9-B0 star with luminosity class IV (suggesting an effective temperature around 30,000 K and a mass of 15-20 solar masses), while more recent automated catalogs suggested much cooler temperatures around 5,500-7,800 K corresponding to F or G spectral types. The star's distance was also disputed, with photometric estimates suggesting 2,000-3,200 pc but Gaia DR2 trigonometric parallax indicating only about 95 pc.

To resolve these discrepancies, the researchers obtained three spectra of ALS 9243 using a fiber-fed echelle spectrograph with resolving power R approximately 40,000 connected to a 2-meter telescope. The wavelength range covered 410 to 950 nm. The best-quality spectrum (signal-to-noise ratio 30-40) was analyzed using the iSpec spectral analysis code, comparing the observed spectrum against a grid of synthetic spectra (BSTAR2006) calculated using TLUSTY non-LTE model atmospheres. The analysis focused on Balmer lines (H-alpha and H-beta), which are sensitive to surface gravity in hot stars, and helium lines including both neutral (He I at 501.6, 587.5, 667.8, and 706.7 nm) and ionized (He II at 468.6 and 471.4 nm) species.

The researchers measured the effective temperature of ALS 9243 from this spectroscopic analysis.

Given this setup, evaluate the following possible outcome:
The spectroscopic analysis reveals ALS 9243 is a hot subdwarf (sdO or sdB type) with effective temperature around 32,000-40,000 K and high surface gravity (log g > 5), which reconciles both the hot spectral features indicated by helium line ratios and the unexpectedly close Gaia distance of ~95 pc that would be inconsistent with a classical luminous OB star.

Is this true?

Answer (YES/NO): NO